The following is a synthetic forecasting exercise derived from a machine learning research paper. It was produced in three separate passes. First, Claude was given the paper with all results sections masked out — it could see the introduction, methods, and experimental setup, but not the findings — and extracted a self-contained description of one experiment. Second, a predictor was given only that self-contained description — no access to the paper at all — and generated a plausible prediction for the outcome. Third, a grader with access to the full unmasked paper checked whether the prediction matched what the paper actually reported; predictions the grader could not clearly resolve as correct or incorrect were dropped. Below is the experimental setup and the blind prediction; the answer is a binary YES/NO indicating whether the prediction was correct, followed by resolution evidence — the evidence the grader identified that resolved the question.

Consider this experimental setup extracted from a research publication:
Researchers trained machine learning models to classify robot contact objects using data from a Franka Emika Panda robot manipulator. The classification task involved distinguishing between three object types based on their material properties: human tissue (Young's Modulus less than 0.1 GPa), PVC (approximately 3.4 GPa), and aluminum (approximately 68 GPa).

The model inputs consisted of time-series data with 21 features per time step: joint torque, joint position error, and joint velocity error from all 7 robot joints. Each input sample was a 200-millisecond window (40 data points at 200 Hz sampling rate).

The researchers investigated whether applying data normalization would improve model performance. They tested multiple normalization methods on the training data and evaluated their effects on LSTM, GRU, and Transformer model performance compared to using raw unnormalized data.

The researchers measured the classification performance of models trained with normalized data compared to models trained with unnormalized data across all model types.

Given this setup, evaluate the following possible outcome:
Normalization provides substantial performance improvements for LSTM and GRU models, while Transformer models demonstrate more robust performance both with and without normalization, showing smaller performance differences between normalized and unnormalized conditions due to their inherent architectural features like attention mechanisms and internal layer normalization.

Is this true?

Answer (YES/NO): NO